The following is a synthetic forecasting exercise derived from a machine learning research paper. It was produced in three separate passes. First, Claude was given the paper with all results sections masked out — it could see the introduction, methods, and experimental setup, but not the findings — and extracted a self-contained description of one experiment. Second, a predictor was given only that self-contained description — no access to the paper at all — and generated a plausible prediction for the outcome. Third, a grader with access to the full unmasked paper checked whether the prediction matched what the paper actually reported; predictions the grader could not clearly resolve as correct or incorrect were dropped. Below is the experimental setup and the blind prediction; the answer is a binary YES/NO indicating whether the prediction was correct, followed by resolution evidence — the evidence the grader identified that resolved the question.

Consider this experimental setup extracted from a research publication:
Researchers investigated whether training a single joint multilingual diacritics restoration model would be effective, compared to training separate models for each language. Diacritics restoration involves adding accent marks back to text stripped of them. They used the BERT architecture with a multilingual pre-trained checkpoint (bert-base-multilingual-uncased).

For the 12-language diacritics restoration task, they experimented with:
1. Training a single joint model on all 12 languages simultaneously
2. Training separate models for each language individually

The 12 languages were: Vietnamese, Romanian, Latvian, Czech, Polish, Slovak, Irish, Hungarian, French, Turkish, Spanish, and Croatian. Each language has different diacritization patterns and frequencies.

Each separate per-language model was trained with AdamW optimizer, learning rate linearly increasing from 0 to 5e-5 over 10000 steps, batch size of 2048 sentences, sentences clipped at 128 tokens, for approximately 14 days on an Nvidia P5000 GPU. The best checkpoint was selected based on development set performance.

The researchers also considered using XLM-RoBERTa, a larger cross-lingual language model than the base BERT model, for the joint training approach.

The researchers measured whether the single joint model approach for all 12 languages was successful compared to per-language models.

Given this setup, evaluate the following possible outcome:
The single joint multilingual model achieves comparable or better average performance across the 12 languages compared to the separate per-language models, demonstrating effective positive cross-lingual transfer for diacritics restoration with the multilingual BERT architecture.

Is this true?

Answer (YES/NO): NO